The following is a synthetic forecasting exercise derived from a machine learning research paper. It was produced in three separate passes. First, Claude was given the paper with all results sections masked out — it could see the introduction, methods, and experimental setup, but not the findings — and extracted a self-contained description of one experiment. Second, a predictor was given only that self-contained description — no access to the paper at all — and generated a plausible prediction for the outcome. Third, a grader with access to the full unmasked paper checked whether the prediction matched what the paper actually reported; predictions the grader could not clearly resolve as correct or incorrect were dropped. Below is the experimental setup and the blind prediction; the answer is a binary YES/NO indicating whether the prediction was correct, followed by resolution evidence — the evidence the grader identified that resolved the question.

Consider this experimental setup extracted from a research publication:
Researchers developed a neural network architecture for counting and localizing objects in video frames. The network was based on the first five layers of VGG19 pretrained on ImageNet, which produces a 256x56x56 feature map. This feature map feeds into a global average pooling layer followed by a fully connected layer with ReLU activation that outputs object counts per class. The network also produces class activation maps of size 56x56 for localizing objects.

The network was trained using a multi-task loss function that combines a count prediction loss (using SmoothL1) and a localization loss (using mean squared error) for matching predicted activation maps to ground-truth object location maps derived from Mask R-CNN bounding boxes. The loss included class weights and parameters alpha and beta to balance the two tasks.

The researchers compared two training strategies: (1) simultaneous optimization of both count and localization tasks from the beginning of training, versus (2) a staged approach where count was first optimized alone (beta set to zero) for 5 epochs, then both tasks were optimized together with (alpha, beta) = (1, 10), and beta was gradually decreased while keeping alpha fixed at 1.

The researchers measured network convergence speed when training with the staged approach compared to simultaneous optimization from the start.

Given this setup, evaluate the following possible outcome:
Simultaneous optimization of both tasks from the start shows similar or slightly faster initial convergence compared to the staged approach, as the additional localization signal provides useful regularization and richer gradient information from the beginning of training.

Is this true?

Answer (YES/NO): NO